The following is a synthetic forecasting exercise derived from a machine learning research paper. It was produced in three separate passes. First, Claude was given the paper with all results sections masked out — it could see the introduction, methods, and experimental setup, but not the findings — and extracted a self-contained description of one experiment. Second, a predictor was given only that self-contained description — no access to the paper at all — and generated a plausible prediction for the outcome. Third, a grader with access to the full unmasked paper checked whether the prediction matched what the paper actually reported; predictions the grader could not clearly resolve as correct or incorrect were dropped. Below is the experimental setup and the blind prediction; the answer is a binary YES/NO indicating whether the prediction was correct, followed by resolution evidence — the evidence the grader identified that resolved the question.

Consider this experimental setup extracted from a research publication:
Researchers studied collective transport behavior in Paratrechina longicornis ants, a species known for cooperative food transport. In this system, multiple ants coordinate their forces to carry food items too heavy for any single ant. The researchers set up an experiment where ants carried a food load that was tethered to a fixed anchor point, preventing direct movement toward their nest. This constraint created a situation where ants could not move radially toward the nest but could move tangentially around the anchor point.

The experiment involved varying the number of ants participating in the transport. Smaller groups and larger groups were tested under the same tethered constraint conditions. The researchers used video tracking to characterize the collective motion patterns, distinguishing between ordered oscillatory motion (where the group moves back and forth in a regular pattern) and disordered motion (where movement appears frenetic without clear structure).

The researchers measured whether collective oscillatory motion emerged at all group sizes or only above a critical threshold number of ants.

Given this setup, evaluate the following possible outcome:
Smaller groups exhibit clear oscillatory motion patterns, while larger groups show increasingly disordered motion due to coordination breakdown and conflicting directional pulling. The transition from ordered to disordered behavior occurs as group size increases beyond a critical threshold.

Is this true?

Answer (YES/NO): NO